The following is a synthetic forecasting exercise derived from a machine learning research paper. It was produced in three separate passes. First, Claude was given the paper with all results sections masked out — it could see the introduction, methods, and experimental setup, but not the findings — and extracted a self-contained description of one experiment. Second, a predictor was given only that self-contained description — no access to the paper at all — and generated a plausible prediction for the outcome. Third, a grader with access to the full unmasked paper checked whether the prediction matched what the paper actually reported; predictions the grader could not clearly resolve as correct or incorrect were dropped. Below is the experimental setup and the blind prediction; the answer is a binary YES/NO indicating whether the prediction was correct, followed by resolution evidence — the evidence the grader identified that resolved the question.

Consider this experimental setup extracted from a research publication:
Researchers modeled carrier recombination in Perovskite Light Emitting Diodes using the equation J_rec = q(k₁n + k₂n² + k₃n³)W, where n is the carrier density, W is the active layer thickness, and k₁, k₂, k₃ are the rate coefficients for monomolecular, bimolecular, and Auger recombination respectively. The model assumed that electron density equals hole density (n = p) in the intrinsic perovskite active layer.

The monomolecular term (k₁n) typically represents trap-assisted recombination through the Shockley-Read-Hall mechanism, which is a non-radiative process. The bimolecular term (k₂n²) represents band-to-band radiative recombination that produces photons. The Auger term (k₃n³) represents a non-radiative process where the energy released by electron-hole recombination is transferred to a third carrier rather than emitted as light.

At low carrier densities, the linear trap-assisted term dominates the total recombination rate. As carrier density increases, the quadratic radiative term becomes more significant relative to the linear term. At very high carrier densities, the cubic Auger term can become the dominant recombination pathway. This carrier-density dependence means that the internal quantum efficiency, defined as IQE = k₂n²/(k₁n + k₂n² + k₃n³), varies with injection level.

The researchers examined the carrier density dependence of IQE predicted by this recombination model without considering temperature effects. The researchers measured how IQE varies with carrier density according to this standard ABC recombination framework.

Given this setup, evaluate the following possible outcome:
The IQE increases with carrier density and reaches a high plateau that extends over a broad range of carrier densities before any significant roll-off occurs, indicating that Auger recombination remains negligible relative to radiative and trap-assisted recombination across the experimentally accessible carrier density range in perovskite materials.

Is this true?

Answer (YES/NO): NO